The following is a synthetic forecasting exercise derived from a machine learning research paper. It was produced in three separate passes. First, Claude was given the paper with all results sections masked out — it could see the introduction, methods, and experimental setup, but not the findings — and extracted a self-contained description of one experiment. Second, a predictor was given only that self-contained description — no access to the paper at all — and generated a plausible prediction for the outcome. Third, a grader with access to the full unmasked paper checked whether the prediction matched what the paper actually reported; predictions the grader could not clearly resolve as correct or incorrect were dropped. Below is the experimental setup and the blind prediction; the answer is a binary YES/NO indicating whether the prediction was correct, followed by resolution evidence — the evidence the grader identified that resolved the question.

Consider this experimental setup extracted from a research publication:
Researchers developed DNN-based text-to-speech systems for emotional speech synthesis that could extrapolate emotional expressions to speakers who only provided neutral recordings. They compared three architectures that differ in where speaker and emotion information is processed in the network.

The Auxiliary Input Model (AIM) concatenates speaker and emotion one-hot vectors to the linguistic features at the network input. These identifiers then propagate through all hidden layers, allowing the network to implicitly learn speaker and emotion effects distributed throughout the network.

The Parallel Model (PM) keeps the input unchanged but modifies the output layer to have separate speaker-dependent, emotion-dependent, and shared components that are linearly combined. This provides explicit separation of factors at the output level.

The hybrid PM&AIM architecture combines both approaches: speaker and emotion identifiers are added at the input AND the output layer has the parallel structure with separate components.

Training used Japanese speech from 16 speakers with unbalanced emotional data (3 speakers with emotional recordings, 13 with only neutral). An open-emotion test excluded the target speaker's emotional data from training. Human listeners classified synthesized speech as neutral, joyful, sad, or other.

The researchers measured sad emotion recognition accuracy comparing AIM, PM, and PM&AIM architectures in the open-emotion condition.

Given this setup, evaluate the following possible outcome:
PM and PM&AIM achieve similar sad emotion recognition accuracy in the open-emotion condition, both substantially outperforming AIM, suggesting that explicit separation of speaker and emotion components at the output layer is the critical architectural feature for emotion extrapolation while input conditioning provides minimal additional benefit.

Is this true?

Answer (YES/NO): YES